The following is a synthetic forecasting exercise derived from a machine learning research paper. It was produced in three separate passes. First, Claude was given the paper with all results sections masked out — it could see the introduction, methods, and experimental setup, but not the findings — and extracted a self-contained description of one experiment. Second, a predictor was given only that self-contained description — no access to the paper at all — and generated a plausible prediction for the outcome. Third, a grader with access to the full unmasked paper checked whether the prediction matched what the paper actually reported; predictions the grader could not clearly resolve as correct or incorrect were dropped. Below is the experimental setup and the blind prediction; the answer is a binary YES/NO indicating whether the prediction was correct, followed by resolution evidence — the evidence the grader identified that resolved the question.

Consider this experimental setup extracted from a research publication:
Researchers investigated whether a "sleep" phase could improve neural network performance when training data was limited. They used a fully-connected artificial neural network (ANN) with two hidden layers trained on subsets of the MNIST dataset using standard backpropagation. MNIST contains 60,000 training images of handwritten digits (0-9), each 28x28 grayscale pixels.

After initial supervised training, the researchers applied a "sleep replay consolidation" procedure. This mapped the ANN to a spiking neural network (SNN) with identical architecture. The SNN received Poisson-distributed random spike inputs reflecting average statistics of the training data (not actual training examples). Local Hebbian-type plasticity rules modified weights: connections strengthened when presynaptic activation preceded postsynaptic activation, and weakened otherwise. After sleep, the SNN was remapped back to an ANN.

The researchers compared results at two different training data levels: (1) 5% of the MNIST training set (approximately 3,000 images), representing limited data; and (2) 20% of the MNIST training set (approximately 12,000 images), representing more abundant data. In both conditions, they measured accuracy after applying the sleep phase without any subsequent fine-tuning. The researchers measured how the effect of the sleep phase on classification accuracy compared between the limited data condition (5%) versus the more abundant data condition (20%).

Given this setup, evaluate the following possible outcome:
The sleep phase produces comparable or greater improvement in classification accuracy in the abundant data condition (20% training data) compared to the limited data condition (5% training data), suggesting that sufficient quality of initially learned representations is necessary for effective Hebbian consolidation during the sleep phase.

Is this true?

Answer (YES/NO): NO